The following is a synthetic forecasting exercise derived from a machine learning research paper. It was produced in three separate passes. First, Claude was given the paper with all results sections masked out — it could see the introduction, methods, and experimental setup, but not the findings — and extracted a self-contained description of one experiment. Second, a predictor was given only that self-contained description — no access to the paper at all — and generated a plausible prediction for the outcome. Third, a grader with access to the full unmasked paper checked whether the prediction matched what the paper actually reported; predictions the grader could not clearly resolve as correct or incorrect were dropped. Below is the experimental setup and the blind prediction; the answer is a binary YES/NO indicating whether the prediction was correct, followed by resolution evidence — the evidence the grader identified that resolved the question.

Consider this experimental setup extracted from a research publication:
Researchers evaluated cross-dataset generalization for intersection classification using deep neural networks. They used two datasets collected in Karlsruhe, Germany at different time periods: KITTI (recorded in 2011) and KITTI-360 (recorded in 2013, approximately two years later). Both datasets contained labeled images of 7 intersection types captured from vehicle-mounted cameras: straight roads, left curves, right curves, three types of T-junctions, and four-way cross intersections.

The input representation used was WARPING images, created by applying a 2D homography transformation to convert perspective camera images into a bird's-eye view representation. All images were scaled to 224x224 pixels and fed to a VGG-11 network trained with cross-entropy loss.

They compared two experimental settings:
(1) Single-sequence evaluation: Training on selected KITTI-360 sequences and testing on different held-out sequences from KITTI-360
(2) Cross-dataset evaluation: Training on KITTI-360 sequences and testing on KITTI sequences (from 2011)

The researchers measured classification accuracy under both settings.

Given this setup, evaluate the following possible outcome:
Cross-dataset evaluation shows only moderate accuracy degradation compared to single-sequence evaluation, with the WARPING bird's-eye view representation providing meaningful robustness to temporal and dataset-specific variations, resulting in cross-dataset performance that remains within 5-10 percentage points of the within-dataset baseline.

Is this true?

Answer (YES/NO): NO